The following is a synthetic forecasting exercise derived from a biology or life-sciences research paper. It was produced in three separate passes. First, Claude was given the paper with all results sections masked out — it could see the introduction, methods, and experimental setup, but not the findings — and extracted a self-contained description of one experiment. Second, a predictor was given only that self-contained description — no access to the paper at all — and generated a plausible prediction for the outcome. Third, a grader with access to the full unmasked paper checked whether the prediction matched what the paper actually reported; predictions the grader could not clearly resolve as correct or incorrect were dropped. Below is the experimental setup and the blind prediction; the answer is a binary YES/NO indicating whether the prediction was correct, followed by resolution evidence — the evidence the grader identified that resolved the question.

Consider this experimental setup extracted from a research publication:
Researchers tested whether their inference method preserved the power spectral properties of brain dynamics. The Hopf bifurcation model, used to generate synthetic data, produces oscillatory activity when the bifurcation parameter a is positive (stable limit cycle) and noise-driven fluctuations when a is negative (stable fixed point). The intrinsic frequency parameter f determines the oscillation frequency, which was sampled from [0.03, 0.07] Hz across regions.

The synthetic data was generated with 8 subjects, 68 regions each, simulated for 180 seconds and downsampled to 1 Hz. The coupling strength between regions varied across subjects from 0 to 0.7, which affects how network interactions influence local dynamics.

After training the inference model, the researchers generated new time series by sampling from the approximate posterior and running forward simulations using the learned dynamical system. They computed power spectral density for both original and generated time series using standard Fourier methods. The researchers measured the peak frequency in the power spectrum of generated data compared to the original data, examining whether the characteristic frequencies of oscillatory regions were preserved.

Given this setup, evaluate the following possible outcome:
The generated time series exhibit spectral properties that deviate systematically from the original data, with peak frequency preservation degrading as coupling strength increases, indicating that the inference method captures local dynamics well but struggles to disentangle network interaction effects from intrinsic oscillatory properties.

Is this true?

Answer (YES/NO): YES